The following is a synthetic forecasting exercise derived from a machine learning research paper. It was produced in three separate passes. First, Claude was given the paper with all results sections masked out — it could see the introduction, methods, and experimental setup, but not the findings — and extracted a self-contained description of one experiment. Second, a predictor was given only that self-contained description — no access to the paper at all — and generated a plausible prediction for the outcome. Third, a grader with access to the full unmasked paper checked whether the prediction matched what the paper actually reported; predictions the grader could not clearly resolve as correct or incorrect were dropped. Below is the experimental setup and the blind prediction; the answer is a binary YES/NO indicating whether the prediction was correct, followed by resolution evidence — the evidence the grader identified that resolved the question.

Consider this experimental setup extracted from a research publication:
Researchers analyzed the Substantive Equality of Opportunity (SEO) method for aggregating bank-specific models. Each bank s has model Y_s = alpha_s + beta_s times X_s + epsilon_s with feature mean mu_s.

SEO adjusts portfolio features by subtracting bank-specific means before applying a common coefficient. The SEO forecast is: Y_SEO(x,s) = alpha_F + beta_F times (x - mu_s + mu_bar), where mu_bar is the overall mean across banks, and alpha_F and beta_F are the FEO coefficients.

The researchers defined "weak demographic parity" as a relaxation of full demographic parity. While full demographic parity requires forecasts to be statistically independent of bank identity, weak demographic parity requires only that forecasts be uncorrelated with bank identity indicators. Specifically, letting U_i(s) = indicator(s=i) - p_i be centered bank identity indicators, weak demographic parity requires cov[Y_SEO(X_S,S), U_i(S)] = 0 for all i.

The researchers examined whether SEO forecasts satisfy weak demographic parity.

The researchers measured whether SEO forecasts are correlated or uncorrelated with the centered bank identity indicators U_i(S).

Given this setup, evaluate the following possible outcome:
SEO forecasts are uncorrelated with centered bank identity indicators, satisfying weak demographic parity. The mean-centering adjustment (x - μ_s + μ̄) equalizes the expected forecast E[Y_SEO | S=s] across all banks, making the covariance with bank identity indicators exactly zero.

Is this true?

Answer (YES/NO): YES